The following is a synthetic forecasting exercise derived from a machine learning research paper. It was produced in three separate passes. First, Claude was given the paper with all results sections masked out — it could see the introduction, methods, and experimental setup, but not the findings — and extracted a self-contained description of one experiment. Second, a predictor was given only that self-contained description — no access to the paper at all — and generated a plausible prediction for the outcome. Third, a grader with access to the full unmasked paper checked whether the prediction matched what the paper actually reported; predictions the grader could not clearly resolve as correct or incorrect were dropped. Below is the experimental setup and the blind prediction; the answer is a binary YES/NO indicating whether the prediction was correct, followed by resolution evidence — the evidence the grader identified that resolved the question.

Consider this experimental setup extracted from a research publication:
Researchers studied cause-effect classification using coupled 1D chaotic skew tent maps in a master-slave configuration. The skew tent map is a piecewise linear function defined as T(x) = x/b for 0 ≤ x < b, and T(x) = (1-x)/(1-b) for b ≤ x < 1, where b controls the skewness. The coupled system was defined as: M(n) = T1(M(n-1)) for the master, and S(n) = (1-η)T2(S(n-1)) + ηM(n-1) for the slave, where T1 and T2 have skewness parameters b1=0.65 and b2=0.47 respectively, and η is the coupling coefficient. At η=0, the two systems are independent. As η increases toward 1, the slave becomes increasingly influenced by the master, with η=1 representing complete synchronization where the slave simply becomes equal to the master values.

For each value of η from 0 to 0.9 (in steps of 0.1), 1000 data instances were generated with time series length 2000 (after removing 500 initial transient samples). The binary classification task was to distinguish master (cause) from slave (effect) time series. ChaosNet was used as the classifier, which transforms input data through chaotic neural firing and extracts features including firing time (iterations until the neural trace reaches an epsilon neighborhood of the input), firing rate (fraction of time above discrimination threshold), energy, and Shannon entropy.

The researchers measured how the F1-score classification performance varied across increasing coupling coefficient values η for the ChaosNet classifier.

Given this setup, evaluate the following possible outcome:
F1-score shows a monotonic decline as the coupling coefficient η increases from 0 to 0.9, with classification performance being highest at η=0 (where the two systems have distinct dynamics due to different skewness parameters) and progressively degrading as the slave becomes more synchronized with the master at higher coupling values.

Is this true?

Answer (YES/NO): NO